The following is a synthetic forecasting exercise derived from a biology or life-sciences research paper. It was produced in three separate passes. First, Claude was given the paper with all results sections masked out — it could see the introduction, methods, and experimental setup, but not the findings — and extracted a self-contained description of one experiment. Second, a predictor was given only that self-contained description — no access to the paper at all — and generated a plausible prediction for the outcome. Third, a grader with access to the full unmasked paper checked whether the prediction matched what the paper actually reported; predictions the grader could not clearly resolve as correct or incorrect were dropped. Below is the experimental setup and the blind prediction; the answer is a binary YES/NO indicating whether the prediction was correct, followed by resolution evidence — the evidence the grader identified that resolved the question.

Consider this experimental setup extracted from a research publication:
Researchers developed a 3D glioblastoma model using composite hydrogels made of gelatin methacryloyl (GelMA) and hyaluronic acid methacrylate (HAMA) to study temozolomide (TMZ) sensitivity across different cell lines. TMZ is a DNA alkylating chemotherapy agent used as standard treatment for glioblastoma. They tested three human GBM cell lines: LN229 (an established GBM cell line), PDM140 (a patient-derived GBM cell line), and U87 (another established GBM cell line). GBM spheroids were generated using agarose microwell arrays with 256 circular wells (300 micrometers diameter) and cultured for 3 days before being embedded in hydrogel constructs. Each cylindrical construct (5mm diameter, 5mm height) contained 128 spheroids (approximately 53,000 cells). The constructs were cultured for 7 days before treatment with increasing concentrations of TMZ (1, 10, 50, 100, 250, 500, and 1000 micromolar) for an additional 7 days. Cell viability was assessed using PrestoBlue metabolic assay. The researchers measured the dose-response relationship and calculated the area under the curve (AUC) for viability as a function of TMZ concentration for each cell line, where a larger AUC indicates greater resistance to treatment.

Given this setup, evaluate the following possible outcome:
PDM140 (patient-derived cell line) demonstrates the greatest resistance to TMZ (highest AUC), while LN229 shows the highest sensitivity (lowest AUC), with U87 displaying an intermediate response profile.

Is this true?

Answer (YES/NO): NO